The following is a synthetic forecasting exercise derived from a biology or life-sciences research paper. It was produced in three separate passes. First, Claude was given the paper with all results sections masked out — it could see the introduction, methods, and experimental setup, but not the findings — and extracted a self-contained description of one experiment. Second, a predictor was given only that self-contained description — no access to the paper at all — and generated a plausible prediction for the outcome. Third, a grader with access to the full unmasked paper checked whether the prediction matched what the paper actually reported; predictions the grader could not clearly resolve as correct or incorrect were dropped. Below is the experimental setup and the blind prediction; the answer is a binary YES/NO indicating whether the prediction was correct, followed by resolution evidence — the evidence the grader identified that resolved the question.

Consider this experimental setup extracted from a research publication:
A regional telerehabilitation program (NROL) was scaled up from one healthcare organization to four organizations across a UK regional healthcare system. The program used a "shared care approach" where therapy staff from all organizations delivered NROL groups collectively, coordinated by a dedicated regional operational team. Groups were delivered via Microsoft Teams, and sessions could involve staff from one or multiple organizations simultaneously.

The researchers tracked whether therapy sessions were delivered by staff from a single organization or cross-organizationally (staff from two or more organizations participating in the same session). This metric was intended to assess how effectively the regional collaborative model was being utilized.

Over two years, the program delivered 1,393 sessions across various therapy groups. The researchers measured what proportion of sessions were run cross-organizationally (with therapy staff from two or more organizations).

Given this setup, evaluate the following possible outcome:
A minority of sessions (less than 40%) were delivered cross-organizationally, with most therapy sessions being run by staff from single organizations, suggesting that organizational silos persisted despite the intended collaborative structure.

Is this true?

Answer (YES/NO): NO